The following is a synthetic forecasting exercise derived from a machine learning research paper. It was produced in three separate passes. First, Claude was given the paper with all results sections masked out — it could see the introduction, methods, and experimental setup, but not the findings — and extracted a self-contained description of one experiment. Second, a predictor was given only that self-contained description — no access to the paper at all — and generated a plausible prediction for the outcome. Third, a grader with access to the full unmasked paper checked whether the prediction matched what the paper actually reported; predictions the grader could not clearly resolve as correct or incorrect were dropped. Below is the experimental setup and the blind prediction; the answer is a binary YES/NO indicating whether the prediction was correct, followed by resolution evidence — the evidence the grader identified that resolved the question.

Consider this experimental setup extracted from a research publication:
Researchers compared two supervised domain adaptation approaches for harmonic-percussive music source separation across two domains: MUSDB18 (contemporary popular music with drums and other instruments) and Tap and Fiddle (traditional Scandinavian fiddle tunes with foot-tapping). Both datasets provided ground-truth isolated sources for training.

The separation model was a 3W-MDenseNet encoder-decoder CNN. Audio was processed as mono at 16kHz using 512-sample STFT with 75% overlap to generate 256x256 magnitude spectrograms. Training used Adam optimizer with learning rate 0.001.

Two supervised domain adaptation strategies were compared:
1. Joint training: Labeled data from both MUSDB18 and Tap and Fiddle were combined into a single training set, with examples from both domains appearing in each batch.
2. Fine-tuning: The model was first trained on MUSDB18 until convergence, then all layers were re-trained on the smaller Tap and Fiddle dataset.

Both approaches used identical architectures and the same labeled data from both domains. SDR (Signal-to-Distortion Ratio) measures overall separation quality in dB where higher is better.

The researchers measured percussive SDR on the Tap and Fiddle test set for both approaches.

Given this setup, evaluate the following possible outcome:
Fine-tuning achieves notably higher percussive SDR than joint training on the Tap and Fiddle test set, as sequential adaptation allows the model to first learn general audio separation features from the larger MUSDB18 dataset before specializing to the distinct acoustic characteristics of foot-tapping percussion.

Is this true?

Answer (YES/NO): YES